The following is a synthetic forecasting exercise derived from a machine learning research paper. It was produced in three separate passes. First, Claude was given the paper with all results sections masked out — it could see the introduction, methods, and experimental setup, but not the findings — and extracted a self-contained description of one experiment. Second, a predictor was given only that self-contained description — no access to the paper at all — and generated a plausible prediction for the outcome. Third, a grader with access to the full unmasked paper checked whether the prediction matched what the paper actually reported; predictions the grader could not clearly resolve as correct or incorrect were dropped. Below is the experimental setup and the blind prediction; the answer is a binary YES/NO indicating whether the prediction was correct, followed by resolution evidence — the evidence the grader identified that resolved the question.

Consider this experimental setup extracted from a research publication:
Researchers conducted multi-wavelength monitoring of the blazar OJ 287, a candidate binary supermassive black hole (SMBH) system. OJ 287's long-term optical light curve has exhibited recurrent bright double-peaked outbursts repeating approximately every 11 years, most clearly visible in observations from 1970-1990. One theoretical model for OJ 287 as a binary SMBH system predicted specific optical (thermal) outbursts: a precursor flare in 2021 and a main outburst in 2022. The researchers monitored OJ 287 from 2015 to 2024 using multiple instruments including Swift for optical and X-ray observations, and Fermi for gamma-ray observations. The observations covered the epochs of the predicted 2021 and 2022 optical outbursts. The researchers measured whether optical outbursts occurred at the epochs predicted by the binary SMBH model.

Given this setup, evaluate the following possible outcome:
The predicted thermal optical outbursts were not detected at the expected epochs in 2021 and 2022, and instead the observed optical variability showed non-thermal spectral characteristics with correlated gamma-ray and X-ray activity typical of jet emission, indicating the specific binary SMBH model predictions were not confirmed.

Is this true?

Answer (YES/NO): NO